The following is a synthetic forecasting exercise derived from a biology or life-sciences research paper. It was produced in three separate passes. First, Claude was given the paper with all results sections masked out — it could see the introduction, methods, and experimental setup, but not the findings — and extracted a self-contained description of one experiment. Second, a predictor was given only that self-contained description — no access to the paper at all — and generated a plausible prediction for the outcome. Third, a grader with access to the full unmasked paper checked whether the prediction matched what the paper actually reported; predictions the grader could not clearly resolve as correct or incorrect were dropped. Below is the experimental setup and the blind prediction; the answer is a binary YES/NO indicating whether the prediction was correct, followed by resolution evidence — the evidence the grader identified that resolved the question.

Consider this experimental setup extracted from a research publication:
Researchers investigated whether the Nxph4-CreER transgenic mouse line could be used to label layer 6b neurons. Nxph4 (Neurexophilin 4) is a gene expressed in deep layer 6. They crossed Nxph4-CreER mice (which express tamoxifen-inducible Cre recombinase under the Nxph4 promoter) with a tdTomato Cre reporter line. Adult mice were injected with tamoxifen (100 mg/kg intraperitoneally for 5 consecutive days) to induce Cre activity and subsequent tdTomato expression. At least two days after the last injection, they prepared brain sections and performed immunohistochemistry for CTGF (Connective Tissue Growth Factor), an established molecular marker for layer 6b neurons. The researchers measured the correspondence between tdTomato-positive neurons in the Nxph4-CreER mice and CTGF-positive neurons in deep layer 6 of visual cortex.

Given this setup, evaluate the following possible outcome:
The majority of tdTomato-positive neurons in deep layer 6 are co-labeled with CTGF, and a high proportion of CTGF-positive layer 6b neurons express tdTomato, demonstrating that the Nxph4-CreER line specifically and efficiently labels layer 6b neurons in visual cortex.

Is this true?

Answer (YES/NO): NO